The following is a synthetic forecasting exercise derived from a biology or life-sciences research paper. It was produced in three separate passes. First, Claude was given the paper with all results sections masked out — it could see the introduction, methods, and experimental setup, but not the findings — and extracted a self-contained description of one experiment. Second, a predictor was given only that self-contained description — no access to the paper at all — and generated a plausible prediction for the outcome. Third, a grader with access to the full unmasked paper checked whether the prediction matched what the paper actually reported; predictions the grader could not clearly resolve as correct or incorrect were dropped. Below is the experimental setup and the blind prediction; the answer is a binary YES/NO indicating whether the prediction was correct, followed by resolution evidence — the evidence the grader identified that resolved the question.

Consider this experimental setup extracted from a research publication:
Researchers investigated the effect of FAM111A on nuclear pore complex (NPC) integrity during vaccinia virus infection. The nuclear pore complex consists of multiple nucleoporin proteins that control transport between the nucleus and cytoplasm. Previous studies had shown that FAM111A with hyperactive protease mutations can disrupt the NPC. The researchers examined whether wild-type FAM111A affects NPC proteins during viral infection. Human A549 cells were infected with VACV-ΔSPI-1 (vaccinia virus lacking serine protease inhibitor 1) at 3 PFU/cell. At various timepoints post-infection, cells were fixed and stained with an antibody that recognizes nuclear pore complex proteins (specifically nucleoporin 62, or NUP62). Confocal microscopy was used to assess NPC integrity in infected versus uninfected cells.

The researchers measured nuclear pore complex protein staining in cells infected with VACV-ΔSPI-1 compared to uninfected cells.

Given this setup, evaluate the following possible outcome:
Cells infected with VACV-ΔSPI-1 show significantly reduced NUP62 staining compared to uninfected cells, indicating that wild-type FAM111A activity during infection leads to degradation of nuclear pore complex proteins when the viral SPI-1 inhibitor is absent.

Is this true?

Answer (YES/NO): YES